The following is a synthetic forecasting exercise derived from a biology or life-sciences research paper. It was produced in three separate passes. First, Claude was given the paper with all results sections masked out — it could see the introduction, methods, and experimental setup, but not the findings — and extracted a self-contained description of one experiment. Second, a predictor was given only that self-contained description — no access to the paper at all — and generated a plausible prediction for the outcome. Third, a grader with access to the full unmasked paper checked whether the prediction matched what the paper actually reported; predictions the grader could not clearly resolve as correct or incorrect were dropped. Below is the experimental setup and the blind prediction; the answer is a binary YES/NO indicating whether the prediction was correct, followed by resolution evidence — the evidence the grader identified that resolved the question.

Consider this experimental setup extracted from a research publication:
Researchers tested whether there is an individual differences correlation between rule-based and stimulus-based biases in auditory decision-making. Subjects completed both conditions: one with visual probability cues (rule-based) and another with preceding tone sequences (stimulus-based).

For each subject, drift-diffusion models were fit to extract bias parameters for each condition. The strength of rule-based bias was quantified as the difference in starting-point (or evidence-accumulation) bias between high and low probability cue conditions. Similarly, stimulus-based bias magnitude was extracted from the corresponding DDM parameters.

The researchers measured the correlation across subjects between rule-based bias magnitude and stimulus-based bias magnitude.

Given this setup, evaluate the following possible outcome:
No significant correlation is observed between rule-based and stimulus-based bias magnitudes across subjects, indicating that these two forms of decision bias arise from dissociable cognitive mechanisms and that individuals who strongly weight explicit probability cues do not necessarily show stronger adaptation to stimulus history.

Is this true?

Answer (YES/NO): YES